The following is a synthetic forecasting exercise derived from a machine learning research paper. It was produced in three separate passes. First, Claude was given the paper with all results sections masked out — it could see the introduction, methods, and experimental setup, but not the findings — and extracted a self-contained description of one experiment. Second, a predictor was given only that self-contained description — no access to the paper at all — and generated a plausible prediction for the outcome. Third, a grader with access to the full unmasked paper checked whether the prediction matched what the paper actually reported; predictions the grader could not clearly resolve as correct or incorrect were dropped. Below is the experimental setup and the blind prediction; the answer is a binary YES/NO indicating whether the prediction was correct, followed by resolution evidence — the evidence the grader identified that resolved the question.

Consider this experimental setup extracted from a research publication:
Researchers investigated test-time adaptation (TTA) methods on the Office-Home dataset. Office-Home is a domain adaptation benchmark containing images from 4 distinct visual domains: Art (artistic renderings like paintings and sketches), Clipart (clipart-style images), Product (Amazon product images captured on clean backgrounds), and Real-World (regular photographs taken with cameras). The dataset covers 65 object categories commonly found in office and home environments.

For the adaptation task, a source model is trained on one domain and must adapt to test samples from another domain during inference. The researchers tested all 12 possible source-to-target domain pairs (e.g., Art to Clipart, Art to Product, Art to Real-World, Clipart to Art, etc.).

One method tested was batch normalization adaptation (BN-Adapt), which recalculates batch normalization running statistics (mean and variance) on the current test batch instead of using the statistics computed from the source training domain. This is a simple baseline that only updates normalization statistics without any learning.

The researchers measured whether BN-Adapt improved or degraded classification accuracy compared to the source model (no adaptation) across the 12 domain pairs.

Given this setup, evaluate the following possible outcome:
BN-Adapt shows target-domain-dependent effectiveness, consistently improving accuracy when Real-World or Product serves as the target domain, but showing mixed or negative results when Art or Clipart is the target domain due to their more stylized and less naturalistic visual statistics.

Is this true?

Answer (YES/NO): NO